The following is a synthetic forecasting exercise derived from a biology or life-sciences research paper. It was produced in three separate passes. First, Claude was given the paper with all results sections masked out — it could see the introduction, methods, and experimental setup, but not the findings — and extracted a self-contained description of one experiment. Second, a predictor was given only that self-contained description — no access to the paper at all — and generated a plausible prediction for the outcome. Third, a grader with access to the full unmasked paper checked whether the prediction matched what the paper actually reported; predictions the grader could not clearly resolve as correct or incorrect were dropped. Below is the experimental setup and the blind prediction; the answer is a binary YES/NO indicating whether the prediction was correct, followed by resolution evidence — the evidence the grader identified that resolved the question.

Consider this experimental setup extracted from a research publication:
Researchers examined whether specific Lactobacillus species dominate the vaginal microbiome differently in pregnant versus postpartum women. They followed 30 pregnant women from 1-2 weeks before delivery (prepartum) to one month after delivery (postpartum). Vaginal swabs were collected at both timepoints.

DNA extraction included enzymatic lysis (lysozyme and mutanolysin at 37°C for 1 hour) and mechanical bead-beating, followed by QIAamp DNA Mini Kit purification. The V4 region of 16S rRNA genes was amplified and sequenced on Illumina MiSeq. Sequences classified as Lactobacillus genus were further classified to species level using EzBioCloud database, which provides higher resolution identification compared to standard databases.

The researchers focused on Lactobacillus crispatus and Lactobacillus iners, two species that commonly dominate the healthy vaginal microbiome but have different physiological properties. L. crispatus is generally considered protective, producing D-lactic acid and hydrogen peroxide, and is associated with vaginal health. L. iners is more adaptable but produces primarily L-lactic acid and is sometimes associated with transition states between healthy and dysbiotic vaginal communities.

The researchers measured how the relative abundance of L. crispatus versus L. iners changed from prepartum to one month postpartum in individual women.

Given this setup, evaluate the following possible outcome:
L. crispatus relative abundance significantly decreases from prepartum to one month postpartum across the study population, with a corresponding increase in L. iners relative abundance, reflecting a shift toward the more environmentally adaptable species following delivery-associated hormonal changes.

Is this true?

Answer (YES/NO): NO